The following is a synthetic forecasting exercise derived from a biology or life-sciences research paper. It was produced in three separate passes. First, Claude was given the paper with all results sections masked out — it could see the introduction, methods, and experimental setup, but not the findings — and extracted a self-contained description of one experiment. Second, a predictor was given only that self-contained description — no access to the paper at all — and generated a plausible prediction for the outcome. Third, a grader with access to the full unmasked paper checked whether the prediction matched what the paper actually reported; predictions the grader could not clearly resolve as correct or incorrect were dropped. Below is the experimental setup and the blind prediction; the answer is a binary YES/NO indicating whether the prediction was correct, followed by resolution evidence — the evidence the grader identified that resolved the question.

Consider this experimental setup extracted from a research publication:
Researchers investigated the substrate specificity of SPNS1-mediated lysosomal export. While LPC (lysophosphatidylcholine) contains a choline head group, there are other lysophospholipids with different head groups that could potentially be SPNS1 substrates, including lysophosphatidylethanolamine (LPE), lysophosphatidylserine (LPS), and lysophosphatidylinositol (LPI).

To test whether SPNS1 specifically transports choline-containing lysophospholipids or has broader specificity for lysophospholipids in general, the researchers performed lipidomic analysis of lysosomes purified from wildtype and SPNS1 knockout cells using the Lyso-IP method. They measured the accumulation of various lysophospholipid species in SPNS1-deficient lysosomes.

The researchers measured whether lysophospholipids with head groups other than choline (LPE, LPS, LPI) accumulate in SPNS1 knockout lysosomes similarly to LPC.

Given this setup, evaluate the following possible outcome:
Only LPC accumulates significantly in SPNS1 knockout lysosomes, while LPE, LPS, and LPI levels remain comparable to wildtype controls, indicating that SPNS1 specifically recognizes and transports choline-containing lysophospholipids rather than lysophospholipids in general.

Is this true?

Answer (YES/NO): NO